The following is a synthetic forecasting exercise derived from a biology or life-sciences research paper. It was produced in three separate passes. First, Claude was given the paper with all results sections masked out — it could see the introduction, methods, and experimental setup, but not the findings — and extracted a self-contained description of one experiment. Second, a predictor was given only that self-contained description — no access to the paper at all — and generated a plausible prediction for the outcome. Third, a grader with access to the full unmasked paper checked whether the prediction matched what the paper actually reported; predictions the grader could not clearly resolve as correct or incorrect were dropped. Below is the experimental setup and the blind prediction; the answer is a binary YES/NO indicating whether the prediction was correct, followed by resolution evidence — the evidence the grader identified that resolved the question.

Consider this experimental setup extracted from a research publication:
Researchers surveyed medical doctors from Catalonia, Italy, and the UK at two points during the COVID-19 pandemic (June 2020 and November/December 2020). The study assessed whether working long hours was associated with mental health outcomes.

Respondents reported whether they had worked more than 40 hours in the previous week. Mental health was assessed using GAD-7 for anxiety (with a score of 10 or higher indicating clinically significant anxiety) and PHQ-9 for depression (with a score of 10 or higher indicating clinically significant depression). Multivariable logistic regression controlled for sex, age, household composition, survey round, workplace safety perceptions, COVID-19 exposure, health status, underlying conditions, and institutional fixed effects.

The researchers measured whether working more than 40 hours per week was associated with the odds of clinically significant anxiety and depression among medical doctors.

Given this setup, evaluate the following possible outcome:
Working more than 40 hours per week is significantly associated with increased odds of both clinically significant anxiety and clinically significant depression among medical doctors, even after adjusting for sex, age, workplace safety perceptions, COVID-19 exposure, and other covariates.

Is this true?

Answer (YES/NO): YES